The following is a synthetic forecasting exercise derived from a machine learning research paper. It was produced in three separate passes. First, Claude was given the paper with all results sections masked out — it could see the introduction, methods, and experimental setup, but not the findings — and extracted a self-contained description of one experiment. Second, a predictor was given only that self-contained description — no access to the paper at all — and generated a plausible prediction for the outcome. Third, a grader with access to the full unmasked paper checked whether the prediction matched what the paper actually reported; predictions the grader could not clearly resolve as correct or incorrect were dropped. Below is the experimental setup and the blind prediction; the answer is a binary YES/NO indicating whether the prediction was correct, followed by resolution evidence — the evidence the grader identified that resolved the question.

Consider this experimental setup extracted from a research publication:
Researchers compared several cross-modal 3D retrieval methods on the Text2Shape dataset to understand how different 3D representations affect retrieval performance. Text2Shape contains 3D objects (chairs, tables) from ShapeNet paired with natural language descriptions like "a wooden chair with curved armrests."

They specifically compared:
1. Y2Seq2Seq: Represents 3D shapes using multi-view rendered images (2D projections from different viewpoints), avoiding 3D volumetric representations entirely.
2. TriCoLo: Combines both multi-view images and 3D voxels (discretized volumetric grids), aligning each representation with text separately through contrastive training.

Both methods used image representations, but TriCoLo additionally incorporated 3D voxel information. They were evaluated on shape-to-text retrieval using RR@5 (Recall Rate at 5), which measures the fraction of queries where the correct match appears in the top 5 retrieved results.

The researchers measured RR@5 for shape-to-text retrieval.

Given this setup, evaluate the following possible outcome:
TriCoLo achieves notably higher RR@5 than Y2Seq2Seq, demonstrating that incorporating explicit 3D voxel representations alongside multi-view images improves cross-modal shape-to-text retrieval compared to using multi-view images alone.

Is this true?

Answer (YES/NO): YES